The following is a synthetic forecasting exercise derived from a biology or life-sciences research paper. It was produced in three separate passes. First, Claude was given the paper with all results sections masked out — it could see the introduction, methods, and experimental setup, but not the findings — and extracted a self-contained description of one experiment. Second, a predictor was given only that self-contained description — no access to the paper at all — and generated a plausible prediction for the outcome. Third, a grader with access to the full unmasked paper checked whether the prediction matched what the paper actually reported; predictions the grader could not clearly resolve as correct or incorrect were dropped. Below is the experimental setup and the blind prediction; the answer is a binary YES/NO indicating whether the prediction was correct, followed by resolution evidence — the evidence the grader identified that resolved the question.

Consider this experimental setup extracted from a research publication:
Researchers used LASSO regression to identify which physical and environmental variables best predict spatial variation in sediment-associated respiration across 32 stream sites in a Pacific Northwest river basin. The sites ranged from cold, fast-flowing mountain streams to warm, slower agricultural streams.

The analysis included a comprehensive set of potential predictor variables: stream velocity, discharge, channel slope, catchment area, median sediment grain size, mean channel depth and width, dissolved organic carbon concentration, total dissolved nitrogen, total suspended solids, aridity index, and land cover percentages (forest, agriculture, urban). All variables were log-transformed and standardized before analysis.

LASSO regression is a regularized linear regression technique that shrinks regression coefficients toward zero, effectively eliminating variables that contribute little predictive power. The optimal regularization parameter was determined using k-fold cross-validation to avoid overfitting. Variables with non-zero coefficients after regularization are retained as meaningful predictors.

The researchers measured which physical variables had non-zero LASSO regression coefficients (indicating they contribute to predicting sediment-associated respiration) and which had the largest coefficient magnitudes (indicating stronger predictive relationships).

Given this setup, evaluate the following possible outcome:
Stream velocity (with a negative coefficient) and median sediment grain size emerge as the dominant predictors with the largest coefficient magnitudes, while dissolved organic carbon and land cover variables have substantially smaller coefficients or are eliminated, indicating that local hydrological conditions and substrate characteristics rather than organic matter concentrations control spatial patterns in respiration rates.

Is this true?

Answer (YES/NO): NO